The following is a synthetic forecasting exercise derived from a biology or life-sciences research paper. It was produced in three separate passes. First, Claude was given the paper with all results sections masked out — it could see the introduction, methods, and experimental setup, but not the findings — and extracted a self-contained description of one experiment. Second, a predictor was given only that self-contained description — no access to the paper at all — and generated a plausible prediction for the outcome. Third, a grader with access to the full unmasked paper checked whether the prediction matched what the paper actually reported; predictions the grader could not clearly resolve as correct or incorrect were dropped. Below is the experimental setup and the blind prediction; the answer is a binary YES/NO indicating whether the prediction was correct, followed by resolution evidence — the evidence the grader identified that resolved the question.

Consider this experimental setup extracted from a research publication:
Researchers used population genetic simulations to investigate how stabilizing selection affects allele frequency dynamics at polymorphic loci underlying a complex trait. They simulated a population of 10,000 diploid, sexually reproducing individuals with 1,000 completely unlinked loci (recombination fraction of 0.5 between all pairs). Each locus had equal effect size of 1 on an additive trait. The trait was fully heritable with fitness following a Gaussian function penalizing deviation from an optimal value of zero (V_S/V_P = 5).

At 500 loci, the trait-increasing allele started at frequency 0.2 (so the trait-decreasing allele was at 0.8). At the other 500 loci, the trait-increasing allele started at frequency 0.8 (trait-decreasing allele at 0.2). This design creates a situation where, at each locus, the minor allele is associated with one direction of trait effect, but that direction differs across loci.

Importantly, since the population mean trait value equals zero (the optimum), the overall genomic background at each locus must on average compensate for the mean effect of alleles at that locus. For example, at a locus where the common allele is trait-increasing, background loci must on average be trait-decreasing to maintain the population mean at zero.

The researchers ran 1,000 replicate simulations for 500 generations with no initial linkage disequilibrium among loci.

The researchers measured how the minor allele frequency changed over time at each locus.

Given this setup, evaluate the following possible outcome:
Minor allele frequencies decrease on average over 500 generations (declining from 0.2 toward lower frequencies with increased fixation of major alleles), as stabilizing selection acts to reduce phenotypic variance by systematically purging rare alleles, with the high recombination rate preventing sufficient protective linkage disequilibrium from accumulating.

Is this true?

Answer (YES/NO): NO